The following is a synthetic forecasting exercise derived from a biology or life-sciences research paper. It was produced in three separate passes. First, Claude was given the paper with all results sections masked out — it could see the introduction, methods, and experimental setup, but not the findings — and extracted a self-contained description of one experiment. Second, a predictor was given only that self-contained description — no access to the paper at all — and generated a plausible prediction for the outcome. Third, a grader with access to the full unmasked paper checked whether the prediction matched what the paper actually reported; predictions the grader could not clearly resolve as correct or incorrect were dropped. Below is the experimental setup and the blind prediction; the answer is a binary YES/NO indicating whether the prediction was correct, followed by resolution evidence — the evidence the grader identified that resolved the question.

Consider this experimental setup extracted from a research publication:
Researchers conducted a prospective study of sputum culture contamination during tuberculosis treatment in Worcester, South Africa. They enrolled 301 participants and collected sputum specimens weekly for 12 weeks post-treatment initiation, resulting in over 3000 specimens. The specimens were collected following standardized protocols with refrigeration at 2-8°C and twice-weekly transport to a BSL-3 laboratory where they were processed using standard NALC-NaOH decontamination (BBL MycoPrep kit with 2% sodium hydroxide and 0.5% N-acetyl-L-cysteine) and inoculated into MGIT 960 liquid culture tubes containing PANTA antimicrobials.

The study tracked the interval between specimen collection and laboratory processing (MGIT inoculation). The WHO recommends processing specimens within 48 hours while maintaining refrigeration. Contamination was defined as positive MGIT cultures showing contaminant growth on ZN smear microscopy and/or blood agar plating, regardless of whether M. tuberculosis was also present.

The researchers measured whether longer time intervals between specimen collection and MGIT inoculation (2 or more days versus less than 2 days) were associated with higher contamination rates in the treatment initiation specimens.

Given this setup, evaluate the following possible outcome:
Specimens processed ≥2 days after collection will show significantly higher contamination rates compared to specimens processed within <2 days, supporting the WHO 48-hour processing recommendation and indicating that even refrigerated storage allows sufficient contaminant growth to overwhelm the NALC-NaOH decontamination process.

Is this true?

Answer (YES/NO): NO